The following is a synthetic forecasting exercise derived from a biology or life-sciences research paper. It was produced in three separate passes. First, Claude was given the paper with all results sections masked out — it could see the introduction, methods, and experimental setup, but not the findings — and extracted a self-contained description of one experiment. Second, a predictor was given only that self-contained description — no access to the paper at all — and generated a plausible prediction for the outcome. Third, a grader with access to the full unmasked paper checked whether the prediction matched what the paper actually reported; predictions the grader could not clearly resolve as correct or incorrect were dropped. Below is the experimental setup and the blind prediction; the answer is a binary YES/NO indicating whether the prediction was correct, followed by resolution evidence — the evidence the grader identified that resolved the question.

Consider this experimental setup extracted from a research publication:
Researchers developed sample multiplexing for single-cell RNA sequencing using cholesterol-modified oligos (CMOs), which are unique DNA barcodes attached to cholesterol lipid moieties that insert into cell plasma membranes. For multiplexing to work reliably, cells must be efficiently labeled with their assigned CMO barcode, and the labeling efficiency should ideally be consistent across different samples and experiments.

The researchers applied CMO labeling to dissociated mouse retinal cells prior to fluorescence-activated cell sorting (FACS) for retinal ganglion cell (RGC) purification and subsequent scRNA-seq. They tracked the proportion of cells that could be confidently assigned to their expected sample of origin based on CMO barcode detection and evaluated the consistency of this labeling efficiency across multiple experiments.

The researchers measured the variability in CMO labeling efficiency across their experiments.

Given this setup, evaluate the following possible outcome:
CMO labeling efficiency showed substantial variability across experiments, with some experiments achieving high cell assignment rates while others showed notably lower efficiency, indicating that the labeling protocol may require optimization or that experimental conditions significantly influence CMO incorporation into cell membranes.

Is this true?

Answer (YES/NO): YES